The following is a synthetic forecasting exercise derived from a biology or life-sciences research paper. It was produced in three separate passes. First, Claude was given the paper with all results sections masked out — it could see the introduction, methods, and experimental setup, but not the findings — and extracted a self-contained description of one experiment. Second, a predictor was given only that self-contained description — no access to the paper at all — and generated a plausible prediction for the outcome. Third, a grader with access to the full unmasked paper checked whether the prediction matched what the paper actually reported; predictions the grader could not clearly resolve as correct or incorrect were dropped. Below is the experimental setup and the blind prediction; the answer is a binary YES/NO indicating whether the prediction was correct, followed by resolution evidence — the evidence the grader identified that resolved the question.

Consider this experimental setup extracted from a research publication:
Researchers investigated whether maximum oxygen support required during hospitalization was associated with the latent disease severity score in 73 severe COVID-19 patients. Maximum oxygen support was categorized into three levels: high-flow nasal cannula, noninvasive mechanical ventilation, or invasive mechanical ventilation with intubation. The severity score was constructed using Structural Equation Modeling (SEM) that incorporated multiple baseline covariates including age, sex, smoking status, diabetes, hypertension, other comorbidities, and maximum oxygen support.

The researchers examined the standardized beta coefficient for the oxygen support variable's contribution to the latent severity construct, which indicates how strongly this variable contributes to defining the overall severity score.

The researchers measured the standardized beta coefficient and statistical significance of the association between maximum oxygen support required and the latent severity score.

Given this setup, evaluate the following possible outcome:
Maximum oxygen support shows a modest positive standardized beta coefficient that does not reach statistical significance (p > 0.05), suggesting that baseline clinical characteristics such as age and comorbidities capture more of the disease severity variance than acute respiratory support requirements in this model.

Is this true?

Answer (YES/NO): NO